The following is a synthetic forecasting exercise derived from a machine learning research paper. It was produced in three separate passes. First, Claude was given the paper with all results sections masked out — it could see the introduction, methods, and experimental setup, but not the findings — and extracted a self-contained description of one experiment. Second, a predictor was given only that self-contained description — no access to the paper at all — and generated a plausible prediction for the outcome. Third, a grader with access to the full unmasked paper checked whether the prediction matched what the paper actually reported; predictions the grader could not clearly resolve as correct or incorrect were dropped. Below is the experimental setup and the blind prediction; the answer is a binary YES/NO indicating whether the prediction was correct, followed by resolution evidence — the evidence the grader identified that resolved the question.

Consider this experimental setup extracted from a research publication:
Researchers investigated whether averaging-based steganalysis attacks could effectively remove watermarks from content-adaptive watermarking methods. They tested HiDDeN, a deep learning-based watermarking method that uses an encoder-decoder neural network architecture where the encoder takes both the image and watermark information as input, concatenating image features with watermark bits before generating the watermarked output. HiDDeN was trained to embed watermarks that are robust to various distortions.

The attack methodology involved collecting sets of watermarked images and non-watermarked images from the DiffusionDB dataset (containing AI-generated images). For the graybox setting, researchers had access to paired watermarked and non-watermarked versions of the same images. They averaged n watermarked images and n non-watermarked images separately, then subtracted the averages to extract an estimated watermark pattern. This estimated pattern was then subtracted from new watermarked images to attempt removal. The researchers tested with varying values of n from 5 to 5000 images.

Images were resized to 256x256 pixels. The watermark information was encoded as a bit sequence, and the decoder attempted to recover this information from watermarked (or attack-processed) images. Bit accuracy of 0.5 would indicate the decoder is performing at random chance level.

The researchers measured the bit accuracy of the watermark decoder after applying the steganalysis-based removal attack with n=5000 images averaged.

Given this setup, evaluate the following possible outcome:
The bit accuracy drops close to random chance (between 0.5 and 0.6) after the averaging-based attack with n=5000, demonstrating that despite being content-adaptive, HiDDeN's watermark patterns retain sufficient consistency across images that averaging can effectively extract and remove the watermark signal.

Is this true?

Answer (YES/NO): NO